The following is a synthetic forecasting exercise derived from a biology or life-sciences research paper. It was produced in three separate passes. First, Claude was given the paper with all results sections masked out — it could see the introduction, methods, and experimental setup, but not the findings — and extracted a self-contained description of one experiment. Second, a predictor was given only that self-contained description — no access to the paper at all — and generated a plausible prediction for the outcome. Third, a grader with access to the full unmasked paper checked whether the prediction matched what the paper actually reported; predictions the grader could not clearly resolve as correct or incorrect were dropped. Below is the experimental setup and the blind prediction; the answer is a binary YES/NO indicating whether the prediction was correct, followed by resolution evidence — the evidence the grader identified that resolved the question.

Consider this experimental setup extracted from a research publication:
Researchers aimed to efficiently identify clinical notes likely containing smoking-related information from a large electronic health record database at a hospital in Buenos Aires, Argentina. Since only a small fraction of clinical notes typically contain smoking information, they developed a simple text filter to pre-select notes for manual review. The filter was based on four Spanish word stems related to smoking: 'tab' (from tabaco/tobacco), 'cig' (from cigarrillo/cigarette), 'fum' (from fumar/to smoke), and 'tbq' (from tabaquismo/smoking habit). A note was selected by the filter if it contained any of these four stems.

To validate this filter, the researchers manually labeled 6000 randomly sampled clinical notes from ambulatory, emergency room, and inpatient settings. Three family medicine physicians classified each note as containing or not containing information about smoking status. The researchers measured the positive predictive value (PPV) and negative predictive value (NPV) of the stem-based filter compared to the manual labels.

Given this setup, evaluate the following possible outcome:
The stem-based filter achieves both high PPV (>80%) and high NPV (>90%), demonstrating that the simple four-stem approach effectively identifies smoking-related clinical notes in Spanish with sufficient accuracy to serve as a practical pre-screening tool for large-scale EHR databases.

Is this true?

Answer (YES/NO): YES